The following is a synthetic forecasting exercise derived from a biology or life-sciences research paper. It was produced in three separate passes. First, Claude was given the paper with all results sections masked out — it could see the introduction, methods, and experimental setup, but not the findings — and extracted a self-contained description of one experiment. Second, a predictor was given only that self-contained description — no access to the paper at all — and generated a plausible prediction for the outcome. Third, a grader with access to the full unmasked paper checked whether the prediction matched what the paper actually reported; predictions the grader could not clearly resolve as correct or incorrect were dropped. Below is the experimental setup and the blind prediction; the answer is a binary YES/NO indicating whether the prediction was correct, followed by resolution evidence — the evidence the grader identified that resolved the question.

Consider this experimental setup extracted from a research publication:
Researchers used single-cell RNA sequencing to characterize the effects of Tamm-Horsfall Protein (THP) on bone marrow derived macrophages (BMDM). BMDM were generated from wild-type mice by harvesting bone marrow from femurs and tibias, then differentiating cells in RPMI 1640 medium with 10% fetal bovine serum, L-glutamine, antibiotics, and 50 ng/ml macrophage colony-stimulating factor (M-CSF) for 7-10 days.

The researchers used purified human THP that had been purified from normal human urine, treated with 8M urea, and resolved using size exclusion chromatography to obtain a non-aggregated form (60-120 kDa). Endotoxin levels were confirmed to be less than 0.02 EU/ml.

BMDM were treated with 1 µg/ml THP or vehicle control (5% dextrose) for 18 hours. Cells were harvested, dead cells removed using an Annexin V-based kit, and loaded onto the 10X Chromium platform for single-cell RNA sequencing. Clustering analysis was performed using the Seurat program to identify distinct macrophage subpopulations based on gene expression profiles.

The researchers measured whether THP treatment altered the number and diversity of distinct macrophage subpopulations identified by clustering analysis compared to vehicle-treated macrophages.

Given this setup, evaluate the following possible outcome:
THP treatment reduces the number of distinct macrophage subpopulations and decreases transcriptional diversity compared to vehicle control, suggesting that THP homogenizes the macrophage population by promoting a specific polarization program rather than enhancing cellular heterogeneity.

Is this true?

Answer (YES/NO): NO